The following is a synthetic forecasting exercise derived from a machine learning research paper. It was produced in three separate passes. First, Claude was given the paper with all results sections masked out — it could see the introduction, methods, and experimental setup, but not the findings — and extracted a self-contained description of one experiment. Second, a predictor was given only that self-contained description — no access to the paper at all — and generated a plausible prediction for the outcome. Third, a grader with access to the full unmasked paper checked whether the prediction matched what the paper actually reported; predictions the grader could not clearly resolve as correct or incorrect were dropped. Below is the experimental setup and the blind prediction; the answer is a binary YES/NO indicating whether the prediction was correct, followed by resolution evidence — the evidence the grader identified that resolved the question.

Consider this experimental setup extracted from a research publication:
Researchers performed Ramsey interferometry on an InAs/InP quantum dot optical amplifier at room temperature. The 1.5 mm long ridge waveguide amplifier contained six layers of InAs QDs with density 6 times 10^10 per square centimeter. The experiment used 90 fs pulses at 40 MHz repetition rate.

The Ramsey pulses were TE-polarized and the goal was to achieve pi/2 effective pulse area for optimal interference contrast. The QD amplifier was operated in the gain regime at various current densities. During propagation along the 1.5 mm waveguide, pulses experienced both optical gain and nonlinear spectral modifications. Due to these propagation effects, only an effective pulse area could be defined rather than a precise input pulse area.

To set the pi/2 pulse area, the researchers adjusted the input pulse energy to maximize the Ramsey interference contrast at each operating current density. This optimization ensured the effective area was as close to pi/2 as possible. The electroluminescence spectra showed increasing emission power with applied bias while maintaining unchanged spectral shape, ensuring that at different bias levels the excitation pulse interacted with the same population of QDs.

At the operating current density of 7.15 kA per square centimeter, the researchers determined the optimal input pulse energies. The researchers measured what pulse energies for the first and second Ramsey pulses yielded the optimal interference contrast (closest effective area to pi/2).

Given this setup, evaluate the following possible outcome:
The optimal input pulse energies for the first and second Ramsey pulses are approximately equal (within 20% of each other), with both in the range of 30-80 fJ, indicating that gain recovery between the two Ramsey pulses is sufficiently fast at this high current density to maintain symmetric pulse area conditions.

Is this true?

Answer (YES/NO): NO